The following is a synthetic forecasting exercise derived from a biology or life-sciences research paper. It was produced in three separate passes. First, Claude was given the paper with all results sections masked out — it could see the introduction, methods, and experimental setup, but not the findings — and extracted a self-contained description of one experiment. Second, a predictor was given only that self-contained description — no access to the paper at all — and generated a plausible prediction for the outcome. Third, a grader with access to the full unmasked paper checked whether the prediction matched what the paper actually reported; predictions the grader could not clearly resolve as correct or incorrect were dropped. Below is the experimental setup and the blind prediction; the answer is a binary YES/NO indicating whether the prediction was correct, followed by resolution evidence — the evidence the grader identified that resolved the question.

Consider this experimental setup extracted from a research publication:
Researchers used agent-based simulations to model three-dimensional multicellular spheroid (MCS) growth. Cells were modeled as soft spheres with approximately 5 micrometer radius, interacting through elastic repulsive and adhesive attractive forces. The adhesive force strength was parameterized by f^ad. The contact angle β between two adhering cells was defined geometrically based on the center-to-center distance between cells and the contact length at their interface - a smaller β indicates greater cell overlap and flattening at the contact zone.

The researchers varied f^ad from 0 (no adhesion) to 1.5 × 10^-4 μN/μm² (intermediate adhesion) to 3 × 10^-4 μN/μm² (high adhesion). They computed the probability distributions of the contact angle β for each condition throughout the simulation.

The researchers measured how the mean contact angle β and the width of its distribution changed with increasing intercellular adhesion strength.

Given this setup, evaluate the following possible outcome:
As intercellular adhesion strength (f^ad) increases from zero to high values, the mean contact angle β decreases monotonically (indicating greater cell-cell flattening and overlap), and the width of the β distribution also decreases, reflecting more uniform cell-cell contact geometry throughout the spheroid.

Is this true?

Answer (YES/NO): NO